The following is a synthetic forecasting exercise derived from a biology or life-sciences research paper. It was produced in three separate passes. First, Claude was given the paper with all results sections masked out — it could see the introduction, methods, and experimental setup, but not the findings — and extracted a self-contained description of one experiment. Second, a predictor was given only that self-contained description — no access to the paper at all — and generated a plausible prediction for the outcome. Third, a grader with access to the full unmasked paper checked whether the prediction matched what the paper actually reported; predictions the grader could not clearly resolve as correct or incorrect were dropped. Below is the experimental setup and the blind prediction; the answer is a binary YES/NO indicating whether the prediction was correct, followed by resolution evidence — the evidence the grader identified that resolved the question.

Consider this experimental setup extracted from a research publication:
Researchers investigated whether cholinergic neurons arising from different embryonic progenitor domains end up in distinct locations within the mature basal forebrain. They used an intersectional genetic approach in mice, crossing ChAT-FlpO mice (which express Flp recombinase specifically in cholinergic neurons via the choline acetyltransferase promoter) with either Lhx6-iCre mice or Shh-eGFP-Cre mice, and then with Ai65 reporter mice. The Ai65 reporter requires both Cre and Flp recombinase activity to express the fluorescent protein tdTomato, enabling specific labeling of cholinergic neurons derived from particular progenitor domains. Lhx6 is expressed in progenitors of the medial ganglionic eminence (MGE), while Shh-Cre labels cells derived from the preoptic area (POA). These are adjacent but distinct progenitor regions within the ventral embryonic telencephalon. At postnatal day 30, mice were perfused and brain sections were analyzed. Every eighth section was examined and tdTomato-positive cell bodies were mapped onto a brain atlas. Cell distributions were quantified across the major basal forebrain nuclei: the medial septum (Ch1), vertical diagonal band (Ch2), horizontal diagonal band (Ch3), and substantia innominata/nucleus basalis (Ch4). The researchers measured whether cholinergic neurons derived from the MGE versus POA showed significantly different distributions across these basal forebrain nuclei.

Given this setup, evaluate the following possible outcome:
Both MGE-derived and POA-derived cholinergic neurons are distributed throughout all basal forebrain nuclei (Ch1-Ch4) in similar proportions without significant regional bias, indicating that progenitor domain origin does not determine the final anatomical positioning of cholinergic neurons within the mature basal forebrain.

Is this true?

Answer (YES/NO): NO